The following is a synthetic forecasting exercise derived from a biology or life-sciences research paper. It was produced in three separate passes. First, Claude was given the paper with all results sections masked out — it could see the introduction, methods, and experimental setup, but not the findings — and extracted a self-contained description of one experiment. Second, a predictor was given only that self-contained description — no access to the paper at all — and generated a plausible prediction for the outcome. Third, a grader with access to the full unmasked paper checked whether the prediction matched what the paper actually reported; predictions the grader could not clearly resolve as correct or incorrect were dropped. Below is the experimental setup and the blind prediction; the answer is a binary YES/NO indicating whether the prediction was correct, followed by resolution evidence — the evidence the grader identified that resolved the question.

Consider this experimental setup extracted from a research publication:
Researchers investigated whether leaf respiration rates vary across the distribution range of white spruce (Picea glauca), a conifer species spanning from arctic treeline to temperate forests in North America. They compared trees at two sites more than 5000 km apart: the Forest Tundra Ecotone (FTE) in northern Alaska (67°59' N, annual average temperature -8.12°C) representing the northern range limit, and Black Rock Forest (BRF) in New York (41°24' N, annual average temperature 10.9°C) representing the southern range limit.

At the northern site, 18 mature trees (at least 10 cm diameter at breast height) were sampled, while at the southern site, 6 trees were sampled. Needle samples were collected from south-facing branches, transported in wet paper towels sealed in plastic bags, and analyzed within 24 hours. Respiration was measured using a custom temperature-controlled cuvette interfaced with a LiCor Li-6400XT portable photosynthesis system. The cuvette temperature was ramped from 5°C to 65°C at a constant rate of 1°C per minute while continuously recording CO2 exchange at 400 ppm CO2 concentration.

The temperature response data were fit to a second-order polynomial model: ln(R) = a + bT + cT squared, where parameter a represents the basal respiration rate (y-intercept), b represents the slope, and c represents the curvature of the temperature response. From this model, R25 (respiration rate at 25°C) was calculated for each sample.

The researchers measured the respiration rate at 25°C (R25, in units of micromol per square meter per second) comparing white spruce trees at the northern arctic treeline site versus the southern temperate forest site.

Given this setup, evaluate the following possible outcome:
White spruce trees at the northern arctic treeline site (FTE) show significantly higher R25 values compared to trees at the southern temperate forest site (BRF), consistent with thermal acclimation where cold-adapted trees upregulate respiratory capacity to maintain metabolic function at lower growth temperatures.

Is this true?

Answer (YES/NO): YES